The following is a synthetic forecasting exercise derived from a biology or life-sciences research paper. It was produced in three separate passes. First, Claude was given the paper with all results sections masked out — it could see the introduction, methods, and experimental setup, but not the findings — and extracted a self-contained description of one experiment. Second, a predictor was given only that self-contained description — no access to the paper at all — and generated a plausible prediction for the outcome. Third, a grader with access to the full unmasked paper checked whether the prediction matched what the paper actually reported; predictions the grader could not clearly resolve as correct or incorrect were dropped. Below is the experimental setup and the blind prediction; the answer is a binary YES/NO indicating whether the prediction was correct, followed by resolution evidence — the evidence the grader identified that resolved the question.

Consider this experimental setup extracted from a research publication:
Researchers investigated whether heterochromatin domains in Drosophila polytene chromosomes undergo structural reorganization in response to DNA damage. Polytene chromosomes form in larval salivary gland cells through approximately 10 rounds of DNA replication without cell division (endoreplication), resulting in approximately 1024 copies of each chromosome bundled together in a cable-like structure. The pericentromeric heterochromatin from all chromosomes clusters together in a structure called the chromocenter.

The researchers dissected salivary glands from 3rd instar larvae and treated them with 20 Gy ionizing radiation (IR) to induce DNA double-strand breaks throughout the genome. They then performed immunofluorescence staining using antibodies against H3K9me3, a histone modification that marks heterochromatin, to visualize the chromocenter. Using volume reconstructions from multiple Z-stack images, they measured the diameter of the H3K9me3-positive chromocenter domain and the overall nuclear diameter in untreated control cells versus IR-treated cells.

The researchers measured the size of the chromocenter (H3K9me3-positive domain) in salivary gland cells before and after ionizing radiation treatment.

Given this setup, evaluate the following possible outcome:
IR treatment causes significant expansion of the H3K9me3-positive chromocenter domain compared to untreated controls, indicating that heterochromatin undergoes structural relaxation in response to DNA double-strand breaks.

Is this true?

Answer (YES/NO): YES